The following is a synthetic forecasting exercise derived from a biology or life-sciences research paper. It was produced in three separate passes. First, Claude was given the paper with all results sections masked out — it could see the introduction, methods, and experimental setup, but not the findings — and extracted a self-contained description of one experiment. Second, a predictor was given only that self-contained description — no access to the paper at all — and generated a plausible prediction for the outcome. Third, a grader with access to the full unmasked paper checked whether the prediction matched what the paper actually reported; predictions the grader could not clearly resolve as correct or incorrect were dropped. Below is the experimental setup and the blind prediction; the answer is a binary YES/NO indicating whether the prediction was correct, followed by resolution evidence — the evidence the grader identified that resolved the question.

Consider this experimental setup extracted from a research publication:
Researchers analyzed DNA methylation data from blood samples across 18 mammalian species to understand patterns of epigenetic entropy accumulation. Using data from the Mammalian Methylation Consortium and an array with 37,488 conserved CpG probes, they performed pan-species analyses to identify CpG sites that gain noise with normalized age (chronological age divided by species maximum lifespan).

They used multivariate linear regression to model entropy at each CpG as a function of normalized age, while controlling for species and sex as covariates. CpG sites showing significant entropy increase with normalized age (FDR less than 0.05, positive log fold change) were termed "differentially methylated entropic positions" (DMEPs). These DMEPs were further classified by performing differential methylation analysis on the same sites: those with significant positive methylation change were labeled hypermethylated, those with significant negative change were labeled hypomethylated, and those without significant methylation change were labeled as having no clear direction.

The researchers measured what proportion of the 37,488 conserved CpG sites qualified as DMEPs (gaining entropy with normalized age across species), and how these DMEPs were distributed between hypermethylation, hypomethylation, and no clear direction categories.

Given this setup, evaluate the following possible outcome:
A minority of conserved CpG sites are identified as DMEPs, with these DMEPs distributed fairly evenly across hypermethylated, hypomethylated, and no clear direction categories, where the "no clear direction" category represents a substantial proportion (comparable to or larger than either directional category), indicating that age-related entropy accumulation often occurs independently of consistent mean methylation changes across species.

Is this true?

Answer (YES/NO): NO